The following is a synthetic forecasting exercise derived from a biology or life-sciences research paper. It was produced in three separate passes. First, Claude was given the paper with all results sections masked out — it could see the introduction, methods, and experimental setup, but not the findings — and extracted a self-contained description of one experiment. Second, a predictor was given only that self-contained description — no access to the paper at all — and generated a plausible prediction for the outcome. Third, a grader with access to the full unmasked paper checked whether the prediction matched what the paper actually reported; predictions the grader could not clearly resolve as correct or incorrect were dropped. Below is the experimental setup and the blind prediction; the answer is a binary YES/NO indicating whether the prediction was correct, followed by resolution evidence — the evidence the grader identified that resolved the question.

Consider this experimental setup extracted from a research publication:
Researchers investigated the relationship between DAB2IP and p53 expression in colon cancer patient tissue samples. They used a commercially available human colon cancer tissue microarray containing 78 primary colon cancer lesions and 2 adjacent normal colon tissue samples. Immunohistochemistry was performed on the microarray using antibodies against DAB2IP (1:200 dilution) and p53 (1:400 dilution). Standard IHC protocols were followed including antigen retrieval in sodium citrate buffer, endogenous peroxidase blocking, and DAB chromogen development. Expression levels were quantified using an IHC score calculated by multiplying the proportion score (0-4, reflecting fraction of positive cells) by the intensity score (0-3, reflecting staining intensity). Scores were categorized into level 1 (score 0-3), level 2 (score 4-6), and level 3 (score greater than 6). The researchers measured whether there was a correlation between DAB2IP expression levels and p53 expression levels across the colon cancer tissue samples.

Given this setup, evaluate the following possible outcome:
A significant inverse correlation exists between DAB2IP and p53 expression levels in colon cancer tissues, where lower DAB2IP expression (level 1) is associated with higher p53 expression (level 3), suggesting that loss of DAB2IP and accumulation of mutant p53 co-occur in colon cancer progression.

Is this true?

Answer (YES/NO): NO